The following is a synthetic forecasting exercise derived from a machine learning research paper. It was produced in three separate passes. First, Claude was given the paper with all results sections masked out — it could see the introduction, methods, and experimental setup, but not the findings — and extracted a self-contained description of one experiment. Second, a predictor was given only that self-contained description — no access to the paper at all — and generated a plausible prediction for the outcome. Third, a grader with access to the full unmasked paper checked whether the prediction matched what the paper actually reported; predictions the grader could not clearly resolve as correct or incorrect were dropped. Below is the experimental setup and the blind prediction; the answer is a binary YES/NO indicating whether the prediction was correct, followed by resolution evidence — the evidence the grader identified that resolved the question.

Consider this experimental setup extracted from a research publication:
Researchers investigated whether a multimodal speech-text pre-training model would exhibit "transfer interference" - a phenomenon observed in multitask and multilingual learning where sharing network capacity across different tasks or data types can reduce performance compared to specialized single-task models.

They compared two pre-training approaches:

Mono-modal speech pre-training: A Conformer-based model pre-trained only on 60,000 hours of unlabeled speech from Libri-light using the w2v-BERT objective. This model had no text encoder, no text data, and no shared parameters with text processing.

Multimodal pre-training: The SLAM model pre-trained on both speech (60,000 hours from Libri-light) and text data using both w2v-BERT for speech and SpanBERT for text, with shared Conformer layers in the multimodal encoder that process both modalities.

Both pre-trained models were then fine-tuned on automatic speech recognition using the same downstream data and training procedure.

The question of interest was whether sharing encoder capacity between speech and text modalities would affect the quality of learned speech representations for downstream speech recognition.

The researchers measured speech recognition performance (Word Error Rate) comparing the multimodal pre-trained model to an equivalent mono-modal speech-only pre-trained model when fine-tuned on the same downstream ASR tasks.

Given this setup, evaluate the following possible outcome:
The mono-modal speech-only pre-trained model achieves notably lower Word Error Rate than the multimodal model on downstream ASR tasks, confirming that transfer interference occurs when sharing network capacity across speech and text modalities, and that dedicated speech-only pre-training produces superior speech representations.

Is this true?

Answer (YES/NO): YES